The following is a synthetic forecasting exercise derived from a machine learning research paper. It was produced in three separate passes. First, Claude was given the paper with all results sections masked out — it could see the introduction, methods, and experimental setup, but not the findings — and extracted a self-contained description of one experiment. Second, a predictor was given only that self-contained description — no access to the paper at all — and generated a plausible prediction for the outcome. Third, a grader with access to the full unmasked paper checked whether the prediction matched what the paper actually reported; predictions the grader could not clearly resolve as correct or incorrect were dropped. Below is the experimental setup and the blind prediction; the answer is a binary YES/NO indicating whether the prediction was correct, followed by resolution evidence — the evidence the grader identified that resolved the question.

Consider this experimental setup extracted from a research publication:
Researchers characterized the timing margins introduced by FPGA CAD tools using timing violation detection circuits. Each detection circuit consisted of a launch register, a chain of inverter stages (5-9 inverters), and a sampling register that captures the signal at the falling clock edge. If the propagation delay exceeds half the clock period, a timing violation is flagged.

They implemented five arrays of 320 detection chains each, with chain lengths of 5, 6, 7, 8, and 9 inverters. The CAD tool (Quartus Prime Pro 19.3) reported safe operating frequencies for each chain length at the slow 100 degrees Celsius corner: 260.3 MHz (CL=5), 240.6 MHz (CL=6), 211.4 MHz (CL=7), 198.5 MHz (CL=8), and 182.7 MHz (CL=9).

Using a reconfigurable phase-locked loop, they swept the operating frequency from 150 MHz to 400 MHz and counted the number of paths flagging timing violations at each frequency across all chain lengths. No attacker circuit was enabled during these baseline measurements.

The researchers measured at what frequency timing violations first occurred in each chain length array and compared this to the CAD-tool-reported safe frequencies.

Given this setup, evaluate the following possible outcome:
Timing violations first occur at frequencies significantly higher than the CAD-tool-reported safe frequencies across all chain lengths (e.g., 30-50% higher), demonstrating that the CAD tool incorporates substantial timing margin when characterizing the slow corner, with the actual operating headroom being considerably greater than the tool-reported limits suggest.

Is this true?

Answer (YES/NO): NO